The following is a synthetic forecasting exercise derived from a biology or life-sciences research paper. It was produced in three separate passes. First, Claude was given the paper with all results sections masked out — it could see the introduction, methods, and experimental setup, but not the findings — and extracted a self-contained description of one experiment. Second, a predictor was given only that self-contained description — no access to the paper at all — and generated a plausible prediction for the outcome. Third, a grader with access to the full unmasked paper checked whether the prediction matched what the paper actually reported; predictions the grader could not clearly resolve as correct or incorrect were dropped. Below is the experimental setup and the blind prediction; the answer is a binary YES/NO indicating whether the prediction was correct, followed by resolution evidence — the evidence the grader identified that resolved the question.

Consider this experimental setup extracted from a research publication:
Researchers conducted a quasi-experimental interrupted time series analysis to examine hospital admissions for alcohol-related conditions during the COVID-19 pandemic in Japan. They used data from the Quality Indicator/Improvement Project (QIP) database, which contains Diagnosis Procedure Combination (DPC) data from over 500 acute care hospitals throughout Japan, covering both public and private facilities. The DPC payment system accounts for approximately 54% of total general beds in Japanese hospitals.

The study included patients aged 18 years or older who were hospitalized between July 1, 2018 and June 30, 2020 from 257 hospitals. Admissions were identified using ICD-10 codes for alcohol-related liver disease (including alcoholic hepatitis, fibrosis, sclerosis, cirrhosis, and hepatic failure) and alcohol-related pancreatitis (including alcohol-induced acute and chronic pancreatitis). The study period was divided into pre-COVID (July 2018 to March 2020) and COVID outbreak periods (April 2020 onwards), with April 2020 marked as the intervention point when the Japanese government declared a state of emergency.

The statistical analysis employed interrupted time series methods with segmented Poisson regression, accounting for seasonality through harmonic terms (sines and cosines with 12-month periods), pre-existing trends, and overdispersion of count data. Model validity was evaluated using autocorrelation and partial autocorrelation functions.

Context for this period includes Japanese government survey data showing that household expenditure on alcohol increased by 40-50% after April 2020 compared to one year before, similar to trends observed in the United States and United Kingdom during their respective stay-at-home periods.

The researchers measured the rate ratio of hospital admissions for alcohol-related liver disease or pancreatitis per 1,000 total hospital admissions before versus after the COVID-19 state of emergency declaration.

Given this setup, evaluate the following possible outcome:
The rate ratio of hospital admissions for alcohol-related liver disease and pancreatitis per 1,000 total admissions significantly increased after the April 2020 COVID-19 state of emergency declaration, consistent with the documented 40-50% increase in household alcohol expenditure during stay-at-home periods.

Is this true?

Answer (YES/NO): YES